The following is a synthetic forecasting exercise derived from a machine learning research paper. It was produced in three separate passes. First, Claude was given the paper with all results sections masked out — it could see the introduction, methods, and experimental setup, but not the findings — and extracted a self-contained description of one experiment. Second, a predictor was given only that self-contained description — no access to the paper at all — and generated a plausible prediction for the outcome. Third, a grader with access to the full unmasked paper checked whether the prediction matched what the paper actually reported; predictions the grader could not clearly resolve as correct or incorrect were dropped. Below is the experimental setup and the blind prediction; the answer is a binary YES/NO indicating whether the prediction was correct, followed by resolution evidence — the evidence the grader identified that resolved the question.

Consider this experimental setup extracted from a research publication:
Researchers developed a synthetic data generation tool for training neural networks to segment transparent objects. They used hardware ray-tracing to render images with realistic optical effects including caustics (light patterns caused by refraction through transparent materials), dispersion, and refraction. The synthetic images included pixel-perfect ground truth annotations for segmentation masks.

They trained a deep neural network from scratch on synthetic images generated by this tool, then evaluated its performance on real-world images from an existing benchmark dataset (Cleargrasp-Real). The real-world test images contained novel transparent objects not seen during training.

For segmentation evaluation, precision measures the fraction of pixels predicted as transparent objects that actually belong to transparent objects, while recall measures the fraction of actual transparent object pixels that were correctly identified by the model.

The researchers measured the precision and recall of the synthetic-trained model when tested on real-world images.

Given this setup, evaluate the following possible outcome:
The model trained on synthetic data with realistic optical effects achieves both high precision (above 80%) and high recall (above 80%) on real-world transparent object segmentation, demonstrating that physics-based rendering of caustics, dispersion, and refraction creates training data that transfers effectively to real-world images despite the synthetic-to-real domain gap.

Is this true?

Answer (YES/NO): NO